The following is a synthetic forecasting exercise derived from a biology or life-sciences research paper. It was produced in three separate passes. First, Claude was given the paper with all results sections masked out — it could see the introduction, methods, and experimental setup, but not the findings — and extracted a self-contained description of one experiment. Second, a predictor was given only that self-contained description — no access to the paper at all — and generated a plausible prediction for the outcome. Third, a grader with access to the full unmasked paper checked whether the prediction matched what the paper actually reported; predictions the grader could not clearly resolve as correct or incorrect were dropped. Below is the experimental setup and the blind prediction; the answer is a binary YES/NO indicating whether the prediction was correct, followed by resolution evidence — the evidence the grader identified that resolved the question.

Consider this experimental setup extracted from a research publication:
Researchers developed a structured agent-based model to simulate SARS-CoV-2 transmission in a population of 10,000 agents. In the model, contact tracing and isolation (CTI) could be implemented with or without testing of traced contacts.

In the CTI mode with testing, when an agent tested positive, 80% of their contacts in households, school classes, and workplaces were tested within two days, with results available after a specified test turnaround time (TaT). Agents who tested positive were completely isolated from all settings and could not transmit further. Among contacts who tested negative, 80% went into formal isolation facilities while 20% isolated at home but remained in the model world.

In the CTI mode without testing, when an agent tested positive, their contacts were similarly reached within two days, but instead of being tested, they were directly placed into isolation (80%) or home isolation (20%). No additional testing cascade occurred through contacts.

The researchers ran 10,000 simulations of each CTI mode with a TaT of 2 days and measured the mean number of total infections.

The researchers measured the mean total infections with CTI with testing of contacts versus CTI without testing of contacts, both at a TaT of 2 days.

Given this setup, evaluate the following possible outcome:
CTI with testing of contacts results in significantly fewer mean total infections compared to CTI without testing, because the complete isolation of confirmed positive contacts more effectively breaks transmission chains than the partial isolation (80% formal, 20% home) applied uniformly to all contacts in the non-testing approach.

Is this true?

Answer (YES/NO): YES